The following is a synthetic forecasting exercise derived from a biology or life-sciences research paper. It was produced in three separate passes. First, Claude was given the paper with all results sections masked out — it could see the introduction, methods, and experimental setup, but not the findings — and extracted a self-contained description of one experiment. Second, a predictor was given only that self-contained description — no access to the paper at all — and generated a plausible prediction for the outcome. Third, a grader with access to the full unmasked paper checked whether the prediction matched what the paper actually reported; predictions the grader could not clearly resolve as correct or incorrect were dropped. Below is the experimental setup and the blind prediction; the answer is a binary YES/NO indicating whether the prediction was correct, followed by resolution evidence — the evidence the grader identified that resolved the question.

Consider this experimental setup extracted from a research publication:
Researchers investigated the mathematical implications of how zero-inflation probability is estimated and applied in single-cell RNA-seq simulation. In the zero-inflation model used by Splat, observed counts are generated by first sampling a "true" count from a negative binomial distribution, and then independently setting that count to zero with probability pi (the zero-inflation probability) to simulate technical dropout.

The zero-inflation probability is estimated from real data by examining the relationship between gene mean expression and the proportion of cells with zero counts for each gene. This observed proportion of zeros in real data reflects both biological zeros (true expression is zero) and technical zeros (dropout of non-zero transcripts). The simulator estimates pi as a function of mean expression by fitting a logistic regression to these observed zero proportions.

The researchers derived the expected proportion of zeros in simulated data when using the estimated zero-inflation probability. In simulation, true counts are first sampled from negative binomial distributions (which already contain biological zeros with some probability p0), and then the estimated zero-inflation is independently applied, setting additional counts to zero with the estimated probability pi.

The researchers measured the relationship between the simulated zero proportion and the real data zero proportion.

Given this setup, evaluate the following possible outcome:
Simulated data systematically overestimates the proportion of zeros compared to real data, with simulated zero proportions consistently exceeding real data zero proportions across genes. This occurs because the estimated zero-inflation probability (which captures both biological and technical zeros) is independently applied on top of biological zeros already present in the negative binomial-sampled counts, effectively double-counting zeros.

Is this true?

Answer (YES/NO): YES